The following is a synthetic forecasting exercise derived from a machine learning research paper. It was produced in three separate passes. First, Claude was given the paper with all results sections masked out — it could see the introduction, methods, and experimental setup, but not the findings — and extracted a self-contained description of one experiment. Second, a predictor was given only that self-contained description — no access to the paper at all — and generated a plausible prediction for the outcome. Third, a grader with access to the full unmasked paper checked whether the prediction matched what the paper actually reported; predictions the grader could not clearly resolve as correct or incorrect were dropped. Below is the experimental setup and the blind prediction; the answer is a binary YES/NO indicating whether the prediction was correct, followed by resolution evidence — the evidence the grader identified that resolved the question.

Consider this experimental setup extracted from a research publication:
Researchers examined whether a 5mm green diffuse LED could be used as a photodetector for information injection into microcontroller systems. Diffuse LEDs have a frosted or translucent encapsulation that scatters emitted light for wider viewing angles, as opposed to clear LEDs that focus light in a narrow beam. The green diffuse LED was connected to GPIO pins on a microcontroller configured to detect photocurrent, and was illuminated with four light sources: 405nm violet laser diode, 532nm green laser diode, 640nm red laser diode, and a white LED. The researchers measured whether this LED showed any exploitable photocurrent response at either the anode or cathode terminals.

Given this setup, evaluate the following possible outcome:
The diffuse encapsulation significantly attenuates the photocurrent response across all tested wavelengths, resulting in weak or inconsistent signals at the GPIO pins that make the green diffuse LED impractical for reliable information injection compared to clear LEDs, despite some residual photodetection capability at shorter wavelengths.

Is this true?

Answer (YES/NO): NO